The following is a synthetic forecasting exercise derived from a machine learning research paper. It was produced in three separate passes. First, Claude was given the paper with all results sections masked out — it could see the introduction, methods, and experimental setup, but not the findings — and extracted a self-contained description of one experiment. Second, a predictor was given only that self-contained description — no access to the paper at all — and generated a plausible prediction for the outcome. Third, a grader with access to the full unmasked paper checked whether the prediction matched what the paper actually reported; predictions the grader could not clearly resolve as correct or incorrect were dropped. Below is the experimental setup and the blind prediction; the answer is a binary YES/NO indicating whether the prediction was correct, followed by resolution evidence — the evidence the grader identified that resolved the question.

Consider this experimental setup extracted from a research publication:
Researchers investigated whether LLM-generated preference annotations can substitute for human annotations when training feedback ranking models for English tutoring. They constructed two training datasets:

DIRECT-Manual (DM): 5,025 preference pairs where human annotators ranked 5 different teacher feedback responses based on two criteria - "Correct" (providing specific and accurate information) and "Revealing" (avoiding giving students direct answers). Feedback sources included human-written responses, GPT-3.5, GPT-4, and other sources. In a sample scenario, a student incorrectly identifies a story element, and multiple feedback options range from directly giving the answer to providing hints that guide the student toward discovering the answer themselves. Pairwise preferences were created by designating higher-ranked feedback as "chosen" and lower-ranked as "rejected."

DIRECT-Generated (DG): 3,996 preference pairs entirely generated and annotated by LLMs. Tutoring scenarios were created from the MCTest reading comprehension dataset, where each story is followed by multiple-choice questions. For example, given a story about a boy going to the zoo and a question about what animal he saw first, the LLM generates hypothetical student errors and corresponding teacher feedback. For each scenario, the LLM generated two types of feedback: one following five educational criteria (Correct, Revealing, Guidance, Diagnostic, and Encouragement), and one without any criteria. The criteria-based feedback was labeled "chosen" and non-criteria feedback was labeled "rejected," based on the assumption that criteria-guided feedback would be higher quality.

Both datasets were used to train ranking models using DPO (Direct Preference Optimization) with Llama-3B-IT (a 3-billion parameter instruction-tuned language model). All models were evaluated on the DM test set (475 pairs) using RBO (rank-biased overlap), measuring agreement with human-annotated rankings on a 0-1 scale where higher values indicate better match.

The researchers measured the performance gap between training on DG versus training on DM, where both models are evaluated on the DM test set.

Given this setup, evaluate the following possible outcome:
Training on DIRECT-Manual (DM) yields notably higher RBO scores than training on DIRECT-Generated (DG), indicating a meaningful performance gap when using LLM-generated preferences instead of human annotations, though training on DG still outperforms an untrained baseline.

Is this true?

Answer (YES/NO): NO